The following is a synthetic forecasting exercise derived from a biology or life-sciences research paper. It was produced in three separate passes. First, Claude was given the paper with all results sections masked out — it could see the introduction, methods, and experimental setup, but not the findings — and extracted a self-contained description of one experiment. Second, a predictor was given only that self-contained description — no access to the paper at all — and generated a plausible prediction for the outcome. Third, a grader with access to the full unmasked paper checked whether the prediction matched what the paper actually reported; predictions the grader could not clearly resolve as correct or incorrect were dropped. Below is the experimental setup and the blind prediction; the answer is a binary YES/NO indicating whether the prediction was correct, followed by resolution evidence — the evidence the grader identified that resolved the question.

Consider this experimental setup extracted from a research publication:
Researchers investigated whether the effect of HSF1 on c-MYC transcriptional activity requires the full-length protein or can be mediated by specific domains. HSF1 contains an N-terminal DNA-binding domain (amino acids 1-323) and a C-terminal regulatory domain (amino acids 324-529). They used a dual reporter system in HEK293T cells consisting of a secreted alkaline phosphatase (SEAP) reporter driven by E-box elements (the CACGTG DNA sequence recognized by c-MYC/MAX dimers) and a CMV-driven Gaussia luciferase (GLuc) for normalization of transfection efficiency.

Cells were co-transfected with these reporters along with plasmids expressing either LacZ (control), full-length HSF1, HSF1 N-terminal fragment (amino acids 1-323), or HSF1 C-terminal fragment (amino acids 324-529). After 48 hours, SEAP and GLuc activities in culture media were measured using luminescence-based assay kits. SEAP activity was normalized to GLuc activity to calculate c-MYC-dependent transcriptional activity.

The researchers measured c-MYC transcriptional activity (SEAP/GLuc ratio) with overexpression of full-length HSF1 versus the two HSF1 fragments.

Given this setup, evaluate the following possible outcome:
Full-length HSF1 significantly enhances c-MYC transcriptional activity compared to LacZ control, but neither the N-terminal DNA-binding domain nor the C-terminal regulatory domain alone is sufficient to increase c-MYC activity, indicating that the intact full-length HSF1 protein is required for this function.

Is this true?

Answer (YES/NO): NO